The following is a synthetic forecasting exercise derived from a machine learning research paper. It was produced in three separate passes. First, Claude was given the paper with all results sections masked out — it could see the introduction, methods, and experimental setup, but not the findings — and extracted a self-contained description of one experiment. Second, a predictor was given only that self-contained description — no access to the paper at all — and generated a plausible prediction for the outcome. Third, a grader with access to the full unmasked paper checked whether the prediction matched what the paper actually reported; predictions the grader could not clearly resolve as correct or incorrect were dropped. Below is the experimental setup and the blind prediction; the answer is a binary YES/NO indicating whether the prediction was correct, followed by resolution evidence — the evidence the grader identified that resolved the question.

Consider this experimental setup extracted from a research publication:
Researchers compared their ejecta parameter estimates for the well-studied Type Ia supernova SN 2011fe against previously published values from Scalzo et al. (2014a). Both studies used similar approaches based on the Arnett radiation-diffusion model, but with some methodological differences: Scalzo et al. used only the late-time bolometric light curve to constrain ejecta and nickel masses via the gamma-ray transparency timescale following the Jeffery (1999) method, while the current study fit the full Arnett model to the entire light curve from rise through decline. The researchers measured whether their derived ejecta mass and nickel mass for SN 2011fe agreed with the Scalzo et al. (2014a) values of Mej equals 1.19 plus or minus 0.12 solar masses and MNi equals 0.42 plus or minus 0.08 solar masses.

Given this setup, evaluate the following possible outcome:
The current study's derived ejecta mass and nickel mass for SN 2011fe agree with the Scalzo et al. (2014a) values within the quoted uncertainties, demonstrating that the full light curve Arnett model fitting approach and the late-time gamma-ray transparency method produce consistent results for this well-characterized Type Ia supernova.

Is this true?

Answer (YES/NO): NO